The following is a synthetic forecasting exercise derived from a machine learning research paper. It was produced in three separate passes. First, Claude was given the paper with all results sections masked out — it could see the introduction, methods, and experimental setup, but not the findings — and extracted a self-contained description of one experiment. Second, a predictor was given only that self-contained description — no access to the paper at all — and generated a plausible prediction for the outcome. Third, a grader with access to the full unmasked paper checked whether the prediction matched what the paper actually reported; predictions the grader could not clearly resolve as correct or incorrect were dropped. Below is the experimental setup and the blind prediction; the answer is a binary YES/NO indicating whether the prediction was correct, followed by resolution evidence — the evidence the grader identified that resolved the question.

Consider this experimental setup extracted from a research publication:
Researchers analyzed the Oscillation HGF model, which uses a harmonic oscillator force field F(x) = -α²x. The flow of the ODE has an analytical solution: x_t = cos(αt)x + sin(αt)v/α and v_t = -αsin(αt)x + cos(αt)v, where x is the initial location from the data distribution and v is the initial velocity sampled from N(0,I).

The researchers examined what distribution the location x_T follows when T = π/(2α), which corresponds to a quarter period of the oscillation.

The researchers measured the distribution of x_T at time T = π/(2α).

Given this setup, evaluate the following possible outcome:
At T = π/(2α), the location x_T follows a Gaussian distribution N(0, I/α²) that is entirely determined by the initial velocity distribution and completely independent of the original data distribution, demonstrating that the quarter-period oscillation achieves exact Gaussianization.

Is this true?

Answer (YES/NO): YES